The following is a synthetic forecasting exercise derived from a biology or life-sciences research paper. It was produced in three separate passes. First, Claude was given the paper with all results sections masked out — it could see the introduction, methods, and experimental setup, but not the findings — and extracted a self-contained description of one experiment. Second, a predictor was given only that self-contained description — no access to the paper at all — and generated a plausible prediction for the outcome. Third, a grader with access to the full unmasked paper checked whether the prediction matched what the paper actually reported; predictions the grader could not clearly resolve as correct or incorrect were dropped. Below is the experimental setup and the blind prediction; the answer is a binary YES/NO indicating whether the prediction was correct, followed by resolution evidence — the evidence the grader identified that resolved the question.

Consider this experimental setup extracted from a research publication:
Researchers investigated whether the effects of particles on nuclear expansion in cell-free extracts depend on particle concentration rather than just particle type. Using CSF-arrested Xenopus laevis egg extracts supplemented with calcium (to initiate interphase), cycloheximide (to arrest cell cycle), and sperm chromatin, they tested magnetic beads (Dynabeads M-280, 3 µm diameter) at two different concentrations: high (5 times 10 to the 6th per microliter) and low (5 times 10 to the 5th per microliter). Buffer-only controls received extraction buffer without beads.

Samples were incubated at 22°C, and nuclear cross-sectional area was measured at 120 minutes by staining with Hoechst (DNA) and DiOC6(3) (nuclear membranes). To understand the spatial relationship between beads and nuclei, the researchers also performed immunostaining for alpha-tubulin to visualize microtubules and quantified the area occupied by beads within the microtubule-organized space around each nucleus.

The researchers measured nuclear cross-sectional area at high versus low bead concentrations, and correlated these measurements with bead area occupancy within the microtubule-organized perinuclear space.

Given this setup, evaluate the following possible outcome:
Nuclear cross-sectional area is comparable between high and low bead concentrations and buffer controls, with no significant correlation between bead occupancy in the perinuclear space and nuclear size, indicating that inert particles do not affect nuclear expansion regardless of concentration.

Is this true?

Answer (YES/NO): NO